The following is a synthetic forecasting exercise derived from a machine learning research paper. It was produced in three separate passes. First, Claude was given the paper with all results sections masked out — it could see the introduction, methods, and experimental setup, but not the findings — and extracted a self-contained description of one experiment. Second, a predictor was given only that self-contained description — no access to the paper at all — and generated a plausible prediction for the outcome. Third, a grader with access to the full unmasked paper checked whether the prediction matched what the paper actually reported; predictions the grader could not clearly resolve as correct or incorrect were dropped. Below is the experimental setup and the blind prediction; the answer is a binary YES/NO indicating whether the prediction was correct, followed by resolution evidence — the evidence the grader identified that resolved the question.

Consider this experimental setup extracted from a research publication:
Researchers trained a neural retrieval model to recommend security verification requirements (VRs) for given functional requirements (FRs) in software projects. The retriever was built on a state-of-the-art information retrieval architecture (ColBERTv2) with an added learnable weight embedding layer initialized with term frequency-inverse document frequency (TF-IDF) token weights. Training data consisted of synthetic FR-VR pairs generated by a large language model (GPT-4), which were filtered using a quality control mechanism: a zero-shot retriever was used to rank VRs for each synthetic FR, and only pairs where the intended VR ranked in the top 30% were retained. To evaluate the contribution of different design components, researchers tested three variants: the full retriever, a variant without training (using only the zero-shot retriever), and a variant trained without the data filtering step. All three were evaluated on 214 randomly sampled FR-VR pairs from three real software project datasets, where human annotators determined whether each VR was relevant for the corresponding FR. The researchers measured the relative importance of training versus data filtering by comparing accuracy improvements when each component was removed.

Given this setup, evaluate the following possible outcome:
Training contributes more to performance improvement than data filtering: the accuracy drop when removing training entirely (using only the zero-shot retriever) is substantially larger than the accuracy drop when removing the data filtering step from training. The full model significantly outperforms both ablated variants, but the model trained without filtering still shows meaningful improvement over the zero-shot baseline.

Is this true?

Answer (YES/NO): YES